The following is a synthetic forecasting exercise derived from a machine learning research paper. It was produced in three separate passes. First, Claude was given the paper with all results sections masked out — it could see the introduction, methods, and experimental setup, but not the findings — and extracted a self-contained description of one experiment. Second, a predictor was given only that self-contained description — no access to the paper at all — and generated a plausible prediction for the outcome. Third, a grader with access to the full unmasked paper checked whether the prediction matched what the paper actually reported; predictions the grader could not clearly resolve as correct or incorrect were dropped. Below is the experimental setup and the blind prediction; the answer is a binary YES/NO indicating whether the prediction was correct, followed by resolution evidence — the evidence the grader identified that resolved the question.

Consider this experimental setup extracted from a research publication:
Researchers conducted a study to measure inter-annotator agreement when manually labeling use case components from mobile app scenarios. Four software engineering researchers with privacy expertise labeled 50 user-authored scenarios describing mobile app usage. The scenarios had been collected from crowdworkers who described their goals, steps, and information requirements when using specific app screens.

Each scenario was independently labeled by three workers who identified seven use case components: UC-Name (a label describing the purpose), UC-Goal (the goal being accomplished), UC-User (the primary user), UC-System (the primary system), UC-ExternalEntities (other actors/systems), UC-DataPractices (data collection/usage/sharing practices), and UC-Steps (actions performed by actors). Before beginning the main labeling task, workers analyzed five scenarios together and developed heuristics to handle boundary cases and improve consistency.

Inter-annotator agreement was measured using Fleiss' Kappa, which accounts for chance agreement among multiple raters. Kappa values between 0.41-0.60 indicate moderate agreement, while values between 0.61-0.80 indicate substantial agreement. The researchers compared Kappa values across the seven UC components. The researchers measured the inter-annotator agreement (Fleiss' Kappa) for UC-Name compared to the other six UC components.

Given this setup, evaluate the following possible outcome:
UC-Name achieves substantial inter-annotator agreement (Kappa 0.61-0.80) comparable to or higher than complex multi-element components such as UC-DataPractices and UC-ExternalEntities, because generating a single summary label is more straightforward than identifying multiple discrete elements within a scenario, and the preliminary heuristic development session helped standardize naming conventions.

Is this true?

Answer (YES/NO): NO